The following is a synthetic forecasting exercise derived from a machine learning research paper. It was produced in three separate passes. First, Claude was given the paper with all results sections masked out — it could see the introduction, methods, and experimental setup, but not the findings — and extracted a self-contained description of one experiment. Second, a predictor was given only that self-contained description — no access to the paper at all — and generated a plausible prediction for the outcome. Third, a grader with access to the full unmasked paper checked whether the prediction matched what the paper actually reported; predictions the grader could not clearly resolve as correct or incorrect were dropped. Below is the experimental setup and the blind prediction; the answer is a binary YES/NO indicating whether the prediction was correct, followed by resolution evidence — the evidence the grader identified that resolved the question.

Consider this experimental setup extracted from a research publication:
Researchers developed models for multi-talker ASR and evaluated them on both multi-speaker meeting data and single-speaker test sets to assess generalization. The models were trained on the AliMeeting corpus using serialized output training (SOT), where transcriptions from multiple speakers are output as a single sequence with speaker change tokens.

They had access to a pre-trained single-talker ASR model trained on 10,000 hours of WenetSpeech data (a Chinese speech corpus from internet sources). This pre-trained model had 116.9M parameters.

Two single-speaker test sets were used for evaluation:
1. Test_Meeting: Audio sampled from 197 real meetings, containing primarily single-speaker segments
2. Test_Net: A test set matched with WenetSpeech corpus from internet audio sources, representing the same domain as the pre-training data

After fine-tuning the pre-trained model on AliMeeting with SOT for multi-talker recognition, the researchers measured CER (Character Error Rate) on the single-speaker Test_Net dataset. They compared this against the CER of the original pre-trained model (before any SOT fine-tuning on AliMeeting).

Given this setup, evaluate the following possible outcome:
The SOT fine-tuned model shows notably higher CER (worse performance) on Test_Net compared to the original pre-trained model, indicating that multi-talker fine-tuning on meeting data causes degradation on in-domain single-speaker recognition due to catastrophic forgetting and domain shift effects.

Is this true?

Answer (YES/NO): YES